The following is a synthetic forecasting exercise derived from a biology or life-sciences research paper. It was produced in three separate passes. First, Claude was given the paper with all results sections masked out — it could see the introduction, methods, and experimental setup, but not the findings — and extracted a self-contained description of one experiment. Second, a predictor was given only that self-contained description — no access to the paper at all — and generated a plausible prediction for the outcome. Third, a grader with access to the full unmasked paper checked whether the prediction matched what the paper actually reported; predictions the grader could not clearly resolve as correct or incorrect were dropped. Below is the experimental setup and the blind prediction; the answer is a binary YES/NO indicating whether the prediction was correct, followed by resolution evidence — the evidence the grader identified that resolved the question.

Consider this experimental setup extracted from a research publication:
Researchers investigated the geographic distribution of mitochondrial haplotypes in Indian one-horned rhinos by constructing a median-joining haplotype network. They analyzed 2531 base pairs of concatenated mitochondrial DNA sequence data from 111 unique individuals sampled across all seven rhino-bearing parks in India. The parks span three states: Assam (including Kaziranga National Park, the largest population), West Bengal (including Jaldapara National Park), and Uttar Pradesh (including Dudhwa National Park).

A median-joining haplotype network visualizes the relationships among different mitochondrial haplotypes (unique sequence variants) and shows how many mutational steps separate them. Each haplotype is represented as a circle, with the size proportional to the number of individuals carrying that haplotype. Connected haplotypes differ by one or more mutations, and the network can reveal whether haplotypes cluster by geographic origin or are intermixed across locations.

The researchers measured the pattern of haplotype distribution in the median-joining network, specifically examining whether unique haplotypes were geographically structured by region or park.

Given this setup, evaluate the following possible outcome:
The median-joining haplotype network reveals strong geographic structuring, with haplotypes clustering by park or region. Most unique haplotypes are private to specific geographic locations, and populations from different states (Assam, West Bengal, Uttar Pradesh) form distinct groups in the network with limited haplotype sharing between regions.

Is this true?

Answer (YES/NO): YES